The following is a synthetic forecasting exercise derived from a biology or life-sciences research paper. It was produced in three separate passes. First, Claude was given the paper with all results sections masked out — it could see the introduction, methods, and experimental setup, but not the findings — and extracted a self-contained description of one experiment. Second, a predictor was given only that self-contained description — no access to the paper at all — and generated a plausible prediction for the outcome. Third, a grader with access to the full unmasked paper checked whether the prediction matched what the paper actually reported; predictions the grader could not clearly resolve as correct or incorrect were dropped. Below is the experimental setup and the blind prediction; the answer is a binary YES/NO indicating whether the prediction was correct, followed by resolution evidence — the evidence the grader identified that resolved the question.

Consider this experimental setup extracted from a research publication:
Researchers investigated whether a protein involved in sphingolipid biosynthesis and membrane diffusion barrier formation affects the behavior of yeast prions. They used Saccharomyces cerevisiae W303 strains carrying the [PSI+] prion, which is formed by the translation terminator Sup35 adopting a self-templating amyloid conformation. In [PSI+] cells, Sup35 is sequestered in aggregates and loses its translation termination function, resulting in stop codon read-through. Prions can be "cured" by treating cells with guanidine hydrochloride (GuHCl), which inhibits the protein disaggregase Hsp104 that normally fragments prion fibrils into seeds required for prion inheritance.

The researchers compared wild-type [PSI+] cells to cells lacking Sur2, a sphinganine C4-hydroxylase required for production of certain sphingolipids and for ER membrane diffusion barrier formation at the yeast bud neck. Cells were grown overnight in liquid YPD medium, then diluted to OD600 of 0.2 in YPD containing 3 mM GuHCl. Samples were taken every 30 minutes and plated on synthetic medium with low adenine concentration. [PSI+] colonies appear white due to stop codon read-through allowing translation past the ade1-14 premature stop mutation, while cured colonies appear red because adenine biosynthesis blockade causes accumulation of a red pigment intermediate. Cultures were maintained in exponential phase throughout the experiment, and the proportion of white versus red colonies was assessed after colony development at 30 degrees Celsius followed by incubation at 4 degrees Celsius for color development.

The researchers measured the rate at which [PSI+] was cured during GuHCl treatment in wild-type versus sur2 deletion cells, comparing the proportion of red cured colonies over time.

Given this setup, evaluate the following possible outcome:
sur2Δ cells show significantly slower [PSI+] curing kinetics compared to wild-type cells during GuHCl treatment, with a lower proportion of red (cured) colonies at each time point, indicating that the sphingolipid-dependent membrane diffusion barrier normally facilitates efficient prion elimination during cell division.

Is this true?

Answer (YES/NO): NO